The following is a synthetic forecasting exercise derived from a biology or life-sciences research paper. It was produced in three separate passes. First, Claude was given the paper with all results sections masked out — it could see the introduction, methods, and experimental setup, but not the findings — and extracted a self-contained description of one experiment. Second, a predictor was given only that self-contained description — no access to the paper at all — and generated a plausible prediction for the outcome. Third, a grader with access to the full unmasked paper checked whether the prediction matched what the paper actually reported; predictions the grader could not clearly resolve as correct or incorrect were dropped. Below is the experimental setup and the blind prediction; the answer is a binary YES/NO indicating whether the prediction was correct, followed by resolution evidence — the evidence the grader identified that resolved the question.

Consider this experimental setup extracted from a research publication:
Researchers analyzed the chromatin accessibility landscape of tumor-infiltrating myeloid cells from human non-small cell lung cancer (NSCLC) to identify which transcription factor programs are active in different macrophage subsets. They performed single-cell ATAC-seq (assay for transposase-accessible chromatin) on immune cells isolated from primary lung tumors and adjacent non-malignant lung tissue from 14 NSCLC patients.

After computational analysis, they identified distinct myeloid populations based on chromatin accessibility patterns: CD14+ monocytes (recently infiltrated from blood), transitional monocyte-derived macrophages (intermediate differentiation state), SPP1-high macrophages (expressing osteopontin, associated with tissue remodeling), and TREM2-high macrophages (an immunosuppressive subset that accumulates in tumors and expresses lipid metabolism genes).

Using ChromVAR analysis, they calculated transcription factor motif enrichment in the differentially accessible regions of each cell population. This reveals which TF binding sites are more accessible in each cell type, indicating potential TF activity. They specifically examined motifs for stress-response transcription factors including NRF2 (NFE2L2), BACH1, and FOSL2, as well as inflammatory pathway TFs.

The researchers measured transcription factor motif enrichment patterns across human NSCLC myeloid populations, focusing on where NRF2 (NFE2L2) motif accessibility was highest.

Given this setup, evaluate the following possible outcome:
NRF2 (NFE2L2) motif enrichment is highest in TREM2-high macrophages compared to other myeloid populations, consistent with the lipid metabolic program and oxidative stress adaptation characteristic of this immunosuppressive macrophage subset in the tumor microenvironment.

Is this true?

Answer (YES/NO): YES